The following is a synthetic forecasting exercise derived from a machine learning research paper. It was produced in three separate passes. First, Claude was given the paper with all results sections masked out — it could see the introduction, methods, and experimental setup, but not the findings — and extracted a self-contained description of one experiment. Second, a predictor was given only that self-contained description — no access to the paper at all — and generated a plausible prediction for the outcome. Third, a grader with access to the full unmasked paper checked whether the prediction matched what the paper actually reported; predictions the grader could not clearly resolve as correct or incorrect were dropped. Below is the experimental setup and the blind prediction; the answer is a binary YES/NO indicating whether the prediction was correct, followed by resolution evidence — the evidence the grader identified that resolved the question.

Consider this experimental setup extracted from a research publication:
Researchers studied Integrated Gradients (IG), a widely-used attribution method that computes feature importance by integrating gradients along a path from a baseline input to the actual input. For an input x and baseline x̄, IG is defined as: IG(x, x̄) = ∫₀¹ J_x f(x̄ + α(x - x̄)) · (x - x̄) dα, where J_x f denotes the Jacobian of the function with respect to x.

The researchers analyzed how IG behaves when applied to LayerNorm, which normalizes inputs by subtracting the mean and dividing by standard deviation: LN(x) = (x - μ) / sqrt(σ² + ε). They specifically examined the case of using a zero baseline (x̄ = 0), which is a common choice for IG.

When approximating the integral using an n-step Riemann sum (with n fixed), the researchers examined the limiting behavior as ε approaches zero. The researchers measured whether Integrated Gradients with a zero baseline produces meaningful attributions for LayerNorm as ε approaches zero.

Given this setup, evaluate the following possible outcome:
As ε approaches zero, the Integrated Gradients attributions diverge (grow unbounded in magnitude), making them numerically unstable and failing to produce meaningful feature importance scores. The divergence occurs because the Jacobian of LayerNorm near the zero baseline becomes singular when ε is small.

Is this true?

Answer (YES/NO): NO